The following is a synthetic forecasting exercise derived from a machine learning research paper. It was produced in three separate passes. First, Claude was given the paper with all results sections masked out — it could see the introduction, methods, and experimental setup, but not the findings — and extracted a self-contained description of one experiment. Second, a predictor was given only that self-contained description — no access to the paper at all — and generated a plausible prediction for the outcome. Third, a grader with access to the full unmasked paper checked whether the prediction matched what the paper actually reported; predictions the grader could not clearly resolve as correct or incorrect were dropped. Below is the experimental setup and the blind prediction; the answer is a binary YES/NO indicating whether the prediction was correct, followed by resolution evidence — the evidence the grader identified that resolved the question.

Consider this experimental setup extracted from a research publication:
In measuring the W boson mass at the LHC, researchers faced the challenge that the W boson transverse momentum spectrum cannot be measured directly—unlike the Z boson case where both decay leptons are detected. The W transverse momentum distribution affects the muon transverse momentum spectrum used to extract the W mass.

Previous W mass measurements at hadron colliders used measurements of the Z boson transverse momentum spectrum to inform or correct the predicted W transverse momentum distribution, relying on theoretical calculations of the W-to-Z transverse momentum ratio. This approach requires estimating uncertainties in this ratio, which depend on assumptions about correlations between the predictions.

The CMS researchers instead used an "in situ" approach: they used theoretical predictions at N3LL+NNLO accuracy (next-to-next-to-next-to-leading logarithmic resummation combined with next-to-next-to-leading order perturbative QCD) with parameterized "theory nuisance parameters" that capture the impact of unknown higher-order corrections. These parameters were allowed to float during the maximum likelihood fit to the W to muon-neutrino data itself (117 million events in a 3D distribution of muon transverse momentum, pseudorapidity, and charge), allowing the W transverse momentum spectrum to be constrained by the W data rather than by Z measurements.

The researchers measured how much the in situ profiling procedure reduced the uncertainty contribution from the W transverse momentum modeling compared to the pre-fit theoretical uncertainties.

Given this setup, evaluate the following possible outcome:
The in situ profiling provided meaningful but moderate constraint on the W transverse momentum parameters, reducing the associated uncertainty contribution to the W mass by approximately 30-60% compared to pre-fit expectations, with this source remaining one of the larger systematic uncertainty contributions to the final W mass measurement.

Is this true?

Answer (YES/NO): NO